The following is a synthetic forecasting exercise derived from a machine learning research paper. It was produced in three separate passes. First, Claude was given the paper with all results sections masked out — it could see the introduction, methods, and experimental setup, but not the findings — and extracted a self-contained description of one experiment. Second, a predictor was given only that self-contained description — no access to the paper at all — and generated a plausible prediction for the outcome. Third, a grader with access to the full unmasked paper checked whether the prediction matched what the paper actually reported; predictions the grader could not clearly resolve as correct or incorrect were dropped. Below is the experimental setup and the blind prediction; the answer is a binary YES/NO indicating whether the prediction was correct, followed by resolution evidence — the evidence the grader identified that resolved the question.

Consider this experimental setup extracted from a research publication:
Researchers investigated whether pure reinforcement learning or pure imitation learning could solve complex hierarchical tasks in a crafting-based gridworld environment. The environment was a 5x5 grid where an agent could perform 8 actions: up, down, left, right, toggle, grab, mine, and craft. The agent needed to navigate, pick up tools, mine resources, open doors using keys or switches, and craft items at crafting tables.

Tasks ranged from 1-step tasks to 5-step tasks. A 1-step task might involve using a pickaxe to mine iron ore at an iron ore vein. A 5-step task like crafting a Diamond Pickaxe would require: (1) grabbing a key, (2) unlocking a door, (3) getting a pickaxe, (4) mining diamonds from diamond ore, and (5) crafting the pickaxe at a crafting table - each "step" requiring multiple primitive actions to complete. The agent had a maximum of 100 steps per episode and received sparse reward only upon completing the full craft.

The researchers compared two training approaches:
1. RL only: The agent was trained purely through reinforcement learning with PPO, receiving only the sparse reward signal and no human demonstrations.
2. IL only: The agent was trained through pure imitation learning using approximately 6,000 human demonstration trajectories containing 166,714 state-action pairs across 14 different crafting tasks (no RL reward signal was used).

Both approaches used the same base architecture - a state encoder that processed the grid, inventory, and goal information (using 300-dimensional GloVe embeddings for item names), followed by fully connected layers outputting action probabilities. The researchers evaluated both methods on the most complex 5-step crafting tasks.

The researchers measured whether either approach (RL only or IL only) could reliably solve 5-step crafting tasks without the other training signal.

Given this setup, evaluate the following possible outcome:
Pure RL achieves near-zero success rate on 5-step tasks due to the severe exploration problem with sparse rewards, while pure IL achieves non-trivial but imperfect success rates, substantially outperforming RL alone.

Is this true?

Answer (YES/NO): NO